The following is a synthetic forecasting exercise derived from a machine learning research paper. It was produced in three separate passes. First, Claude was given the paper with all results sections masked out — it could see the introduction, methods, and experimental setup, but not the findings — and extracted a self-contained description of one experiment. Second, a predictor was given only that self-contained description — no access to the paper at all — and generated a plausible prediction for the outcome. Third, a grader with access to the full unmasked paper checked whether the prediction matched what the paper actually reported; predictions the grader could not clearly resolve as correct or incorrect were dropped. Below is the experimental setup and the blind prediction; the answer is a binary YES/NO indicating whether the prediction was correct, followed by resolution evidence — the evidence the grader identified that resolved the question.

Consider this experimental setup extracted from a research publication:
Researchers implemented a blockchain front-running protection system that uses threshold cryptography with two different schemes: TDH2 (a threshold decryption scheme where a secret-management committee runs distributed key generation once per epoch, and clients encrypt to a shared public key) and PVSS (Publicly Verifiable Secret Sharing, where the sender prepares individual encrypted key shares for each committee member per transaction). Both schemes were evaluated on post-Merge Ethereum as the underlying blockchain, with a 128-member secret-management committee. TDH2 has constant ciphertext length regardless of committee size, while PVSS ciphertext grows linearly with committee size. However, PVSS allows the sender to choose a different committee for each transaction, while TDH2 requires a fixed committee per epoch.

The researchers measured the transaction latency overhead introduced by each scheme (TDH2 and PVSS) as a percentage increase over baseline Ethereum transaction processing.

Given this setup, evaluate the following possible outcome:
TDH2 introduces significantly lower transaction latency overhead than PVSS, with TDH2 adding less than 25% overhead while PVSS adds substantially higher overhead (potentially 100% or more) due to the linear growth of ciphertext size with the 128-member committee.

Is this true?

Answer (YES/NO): NO